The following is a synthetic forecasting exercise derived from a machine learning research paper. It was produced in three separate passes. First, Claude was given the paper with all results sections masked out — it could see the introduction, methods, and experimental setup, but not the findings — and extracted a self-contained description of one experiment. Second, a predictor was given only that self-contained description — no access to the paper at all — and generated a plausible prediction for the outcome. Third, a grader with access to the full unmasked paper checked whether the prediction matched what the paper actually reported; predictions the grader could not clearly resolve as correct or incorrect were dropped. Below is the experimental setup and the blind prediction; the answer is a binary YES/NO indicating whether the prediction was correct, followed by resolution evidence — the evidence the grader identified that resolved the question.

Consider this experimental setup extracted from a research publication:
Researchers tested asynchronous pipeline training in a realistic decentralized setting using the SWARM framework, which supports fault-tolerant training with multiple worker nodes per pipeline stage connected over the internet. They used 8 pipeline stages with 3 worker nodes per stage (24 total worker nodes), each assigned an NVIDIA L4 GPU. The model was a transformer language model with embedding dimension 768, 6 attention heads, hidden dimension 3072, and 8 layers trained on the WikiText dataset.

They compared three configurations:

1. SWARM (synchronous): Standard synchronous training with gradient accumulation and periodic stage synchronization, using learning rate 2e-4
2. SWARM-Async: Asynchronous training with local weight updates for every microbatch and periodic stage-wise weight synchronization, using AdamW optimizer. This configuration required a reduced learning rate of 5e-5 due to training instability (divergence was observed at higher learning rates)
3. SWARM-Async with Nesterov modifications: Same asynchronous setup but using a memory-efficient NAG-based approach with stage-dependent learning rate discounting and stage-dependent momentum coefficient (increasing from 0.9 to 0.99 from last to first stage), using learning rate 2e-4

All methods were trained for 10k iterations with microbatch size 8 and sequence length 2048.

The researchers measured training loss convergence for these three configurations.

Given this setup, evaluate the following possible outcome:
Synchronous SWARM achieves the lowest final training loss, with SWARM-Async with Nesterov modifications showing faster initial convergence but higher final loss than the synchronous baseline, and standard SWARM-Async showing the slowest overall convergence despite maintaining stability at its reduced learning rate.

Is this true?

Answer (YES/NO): NO